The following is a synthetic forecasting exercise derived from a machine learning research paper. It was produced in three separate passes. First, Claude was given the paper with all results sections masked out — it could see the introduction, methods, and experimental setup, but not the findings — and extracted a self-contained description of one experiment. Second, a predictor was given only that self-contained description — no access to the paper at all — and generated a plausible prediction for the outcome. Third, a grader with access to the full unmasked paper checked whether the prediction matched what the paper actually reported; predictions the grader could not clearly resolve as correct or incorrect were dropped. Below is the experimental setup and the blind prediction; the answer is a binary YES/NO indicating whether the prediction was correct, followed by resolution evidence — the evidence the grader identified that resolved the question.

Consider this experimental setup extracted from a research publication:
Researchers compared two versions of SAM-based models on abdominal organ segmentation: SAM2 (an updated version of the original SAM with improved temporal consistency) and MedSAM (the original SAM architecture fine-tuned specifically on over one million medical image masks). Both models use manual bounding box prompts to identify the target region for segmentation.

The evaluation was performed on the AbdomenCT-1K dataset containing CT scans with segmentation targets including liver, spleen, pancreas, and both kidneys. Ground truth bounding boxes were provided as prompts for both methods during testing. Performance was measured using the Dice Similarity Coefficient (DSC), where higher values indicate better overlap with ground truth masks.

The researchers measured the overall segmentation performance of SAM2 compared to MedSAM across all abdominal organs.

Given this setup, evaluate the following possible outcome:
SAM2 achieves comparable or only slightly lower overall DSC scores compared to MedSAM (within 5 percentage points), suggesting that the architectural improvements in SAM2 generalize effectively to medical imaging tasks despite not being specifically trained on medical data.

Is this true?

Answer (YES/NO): YES